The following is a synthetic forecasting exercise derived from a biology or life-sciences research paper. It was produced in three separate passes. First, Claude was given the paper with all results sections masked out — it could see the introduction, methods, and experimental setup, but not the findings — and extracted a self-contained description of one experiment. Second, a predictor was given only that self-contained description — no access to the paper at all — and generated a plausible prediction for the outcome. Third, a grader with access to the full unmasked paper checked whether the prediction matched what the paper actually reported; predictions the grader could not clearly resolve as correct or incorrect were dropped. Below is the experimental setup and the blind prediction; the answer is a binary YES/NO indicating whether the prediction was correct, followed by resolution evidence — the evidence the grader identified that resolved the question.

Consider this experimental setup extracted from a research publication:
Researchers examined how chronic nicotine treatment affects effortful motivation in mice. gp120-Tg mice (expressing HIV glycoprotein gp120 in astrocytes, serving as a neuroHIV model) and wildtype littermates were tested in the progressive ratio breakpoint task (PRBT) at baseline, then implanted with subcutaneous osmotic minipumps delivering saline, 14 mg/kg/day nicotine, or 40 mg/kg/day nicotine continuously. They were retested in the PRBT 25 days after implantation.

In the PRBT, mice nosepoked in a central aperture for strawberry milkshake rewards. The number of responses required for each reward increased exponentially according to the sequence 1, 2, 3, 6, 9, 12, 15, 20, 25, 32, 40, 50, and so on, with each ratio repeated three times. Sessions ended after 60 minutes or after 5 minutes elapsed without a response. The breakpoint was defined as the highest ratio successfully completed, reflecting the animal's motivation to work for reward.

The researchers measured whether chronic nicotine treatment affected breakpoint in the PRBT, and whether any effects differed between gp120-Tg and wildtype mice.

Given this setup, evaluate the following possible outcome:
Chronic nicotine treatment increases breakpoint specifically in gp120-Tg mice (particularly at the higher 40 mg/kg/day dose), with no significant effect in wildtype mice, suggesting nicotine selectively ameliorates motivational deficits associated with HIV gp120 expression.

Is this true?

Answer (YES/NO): NO